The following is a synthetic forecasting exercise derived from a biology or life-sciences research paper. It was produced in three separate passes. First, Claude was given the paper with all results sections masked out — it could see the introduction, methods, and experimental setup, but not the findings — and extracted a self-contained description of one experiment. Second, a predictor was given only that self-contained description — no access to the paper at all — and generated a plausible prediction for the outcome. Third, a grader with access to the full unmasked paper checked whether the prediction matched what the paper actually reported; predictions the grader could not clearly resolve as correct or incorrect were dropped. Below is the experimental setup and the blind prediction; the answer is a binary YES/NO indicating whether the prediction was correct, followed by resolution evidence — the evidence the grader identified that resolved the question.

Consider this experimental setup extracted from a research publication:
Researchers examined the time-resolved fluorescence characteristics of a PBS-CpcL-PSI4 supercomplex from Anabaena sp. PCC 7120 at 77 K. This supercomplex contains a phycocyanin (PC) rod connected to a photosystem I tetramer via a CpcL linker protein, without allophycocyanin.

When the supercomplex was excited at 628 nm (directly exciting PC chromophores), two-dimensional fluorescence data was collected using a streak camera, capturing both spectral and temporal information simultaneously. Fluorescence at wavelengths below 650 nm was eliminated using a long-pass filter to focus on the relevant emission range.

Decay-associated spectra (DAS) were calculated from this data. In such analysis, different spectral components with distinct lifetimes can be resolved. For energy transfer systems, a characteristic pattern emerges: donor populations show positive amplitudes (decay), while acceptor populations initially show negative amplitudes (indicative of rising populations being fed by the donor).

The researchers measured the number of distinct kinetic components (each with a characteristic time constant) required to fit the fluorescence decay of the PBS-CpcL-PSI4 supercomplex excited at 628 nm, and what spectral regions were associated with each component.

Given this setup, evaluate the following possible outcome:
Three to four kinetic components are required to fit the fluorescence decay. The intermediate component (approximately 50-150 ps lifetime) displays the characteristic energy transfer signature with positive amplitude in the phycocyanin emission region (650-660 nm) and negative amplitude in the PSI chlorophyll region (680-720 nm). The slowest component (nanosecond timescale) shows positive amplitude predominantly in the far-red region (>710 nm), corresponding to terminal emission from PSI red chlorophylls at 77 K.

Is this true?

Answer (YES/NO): NO